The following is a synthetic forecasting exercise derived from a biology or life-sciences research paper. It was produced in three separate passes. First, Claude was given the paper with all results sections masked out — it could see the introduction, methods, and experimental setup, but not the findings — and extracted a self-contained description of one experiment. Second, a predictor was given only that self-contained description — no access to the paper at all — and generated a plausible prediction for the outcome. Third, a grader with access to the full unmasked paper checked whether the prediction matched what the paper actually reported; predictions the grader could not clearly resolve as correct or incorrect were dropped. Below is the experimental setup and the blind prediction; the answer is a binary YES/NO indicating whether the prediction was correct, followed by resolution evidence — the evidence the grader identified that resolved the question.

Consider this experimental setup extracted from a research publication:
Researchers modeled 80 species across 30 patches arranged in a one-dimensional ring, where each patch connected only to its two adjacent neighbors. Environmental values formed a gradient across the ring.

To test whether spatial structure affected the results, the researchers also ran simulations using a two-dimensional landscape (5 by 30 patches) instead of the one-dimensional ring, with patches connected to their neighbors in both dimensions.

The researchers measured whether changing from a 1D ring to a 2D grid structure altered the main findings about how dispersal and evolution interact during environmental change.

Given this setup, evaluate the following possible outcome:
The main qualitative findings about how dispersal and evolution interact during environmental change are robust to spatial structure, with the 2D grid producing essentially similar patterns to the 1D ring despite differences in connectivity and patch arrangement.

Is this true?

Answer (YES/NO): YES